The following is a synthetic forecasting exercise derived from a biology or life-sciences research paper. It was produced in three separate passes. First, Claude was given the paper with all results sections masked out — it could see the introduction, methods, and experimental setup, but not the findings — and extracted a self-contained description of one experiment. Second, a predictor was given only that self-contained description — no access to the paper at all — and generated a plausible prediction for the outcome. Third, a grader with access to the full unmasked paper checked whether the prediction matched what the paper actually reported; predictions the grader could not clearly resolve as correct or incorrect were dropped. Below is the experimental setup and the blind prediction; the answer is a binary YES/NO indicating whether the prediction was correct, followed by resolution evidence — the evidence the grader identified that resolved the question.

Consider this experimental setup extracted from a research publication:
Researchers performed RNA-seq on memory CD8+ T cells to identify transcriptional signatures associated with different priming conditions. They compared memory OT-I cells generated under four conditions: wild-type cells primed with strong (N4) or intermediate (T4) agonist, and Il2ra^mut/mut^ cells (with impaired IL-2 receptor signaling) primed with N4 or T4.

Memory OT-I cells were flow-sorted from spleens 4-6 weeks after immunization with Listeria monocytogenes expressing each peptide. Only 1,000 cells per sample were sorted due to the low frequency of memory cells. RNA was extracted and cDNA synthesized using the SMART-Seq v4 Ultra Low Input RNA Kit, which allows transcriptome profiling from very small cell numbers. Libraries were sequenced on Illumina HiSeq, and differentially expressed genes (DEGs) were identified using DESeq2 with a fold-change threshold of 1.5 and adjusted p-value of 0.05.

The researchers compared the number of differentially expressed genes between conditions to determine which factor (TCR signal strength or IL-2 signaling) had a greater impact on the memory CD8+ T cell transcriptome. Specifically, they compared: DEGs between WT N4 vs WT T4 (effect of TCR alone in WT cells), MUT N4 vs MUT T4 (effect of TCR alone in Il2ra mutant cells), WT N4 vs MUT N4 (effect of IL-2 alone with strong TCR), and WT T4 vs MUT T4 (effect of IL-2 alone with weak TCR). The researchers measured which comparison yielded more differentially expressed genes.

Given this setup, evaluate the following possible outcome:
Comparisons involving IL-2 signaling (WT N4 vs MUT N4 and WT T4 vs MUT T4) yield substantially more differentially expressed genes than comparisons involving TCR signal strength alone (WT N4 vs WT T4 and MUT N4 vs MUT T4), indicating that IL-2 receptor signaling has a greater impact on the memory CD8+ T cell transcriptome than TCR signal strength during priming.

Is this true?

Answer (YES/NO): NO